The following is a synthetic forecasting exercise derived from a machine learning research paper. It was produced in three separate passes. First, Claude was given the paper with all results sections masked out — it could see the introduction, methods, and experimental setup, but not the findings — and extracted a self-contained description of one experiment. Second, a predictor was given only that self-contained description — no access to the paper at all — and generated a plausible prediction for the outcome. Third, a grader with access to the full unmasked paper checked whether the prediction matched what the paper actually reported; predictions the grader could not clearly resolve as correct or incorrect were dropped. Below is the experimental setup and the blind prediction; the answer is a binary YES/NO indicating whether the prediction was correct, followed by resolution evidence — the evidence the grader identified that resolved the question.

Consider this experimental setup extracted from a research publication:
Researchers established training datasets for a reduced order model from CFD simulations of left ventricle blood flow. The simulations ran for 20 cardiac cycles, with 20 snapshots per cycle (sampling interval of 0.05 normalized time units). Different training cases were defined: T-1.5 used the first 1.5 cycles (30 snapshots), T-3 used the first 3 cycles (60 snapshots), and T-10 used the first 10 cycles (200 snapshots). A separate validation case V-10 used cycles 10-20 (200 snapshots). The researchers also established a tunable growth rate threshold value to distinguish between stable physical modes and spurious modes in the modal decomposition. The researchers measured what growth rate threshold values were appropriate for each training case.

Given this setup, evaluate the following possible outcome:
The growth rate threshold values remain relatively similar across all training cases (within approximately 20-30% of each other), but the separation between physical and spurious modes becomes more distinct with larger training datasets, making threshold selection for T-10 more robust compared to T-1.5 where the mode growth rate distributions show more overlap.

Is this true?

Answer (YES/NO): NO